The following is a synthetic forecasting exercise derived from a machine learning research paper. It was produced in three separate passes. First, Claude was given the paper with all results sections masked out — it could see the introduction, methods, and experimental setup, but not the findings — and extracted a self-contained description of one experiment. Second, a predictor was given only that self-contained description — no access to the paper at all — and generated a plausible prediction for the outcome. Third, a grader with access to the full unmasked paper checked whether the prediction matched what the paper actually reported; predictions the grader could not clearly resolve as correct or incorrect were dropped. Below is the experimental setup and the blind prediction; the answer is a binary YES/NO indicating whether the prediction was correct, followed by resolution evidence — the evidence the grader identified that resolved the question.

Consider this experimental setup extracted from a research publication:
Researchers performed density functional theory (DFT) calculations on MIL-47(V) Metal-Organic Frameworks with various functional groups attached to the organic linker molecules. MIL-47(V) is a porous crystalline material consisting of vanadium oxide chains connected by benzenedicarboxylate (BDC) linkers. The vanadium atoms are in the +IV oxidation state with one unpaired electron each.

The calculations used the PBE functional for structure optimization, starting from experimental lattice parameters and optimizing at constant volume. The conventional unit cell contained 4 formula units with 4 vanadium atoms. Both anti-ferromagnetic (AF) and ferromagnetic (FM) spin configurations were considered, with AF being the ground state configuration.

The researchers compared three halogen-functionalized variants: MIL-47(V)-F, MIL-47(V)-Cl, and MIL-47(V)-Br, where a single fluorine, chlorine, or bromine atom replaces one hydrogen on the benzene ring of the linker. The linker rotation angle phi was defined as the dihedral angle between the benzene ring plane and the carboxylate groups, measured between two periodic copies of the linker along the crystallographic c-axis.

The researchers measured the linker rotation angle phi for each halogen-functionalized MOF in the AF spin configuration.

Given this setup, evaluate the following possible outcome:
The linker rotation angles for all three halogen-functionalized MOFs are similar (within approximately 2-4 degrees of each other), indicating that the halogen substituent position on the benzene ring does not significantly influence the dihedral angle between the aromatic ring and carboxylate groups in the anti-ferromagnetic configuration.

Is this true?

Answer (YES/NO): NO